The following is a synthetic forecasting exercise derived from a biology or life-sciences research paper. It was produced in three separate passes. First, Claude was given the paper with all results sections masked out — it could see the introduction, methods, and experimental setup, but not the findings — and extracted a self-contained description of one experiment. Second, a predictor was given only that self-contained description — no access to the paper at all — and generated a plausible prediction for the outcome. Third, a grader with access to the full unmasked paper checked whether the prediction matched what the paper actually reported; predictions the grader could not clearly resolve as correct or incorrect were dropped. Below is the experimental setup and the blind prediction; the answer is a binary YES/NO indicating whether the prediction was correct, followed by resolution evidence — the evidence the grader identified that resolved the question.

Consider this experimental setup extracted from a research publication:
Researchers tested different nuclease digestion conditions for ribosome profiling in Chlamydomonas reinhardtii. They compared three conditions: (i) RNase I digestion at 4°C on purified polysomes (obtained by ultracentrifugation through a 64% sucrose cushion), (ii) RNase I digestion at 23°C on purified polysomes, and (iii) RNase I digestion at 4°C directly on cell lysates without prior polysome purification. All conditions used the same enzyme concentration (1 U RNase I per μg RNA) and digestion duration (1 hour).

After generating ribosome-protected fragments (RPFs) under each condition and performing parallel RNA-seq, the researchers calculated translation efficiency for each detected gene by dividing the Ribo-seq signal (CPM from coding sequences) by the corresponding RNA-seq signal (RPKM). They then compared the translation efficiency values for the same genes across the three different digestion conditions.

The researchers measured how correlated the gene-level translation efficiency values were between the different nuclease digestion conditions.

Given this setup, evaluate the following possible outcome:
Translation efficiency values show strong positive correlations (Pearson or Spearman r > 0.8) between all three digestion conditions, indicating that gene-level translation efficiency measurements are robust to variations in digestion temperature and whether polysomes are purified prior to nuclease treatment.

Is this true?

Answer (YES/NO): YES